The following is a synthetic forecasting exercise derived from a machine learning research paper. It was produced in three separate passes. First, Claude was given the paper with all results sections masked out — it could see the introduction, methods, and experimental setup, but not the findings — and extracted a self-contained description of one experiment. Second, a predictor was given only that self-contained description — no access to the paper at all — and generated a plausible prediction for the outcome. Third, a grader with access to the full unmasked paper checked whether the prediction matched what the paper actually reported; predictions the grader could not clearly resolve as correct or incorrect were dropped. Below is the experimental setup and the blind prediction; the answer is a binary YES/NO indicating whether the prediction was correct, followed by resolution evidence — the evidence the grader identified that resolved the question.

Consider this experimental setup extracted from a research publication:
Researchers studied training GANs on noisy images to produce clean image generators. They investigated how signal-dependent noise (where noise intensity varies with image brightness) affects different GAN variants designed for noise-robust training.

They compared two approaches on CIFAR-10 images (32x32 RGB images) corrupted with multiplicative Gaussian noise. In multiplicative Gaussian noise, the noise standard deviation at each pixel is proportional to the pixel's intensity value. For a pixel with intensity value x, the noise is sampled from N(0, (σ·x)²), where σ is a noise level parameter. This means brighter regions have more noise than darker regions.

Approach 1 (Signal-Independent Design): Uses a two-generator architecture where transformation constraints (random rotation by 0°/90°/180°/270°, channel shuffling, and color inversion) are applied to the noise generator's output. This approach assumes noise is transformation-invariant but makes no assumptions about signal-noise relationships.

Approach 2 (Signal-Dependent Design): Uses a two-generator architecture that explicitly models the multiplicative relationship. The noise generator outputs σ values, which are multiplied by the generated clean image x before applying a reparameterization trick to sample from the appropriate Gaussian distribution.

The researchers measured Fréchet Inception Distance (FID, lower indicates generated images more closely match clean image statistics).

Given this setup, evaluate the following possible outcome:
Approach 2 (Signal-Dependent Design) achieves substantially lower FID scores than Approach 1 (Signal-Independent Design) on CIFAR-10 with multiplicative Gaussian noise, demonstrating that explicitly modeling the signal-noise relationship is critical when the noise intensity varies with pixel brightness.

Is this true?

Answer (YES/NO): YES